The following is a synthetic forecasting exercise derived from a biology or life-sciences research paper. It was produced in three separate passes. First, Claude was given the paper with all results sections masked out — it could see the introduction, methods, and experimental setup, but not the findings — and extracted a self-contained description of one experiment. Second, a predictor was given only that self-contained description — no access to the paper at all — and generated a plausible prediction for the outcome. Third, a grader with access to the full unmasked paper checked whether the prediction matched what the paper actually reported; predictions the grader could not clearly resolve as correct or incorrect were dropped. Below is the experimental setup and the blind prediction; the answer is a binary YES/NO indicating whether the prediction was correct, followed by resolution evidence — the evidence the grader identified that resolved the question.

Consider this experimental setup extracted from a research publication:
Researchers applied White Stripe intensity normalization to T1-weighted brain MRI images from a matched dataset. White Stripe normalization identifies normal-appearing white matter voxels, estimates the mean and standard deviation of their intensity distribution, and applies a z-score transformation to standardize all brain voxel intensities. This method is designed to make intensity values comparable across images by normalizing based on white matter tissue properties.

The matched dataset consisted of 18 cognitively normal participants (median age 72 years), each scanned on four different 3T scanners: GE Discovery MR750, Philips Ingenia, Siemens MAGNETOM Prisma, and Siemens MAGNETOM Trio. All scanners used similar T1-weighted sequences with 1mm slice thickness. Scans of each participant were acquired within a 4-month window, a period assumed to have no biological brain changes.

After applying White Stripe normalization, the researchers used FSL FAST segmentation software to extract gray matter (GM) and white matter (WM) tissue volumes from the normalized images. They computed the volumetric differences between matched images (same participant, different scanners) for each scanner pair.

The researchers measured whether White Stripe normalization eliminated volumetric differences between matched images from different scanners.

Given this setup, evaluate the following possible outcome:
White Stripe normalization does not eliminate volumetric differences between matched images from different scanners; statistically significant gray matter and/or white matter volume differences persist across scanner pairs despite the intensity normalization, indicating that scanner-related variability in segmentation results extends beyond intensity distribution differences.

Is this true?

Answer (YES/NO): YES